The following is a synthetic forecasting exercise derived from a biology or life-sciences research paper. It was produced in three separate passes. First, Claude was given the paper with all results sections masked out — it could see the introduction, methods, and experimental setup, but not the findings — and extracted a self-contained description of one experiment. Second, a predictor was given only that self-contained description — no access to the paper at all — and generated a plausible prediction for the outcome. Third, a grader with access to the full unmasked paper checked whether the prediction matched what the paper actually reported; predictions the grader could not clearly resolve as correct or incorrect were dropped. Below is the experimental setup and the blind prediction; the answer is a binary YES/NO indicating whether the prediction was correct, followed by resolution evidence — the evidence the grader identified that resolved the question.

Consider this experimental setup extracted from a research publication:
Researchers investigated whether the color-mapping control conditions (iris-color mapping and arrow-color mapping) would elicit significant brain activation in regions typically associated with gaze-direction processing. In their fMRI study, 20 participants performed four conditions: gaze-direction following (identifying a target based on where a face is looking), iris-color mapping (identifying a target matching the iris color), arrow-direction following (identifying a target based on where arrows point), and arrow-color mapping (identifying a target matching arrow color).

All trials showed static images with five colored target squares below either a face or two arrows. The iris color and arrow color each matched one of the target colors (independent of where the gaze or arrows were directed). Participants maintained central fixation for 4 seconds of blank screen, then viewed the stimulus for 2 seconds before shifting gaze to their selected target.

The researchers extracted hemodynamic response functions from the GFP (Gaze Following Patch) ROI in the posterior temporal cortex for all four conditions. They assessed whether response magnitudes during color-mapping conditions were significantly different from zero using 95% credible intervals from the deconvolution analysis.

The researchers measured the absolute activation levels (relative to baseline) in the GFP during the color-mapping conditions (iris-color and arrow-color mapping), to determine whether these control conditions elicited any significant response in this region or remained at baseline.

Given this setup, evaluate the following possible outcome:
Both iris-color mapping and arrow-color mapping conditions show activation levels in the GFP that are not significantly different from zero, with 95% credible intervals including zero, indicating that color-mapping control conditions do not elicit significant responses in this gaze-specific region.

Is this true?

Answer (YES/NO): NO